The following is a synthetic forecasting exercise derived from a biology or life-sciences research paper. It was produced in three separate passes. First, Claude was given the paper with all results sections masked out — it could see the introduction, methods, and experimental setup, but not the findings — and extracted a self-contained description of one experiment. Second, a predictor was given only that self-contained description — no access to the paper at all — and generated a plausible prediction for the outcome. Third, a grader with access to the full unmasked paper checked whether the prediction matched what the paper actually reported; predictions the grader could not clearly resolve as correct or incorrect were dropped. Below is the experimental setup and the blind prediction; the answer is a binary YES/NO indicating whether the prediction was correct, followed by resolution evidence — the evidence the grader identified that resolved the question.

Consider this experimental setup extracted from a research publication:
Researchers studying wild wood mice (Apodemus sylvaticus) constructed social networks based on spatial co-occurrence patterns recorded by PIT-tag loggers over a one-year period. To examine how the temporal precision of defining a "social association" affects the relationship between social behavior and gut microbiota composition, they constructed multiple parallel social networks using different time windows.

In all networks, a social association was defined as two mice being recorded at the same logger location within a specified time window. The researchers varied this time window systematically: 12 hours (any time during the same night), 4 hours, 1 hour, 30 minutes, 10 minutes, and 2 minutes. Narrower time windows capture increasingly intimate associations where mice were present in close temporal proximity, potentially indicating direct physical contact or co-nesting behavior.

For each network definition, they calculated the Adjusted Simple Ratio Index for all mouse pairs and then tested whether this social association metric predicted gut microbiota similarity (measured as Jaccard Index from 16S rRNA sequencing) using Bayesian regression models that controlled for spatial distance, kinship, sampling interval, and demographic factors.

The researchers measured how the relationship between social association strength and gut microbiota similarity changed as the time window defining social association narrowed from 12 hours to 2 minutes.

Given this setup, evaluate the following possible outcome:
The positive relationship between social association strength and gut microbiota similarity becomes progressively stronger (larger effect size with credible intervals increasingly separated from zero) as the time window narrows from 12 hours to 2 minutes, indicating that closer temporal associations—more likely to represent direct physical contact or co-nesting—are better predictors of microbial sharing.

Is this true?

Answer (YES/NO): YES